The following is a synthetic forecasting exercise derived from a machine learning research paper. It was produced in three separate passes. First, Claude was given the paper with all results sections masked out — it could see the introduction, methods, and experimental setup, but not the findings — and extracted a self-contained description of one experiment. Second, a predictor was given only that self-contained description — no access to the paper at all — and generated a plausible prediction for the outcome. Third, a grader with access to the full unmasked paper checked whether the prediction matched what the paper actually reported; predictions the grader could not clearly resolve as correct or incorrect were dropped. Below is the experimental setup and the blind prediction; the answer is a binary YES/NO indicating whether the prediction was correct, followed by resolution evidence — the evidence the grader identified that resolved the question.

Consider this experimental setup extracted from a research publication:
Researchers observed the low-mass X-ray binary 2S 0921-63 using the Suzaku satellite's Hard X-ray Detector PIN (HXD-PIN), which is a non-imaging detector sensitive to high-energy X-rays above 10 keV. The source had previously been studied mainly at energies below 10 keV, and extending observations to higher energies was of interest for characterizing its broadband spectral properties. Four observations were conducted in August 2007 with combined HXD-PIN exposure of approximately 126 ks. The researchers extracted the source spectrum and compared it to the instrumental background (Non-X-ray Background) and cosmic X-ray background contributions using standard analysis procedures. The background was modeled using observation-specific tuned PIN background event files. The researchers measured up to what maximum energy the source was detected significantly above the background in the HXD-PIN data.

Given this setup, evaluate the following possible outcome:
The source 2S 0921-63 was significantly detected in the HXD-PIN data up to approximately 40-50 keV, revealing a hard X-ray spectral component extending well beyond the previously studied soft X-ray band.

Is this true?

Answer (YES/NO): NO